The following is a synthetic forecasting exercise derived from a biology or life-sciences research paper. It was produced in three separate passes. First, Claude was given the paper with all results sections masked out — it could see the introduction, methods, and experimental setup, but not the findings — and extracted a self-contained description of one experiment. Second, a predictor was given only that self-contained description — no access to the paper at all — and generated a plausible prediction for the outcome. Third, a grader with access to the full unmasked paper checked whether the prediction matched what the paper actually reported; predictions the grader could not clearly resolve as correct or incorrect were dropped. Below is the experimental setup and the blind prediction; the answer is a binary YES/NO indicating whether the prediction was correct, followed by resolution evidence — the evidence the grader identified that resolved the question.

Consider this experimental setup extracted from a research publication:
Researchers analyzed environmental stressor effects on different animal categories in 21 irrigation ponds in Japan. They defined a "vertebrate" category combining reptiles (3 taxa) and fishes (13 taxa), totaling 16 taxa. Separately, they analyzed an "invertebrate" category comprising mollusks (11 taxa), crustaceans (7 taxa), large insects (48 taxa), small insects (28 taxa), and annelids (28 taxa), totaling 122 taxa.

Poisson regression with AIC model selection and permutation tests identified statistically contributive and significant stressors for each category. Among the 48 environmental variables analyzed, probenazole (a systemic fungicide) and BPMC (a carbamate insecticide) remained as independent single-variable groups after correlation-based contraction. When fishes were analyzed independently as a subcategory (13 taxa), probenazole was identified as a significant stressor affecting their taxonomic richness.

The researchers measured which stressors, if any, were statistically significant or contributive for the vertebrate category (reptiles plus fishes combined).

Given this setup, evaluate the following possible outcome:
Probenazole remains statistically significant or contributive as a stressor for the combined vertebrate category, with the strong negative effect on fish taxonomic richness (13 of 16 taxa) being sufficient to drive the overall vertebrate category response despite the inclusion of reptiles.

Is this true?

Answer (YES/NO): NO